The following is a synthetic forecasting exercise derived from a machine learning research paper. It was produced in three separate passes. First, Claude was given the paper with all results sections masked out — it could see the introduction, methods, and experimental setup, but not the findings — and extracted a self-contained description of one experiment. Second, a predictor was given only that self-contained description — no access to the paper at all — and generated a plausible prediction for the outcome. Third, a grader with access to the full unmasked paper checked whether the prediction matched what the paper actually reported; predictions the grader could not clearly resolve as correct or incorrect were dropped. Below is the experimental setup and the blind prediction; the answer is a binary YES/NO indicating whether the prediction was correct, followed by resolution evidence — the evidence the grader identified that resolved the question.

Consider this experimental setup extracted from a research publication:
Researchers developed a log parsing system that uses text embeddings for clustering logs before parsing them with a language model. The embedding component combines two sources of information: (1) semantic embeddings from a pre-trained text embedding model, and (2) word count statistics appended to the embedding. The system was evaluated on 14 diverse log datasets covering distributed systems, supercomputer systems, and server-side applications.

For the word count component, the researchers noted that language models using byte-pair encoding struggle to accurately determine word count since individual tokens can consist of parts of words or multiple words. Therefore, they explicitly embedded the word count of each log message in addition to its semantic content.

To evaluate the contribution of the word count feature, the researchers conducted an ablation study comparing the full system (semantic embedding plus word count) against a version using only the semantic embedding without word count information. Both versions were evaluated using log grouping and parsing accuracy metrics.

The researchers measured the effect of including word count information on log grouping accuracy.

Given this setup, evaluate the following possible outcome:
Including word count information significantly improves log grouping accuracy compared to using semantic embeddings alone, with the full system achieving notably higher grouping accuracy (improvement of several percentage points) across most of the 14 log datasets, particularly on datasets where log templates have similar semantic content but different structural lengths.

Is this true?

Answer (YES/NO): NO